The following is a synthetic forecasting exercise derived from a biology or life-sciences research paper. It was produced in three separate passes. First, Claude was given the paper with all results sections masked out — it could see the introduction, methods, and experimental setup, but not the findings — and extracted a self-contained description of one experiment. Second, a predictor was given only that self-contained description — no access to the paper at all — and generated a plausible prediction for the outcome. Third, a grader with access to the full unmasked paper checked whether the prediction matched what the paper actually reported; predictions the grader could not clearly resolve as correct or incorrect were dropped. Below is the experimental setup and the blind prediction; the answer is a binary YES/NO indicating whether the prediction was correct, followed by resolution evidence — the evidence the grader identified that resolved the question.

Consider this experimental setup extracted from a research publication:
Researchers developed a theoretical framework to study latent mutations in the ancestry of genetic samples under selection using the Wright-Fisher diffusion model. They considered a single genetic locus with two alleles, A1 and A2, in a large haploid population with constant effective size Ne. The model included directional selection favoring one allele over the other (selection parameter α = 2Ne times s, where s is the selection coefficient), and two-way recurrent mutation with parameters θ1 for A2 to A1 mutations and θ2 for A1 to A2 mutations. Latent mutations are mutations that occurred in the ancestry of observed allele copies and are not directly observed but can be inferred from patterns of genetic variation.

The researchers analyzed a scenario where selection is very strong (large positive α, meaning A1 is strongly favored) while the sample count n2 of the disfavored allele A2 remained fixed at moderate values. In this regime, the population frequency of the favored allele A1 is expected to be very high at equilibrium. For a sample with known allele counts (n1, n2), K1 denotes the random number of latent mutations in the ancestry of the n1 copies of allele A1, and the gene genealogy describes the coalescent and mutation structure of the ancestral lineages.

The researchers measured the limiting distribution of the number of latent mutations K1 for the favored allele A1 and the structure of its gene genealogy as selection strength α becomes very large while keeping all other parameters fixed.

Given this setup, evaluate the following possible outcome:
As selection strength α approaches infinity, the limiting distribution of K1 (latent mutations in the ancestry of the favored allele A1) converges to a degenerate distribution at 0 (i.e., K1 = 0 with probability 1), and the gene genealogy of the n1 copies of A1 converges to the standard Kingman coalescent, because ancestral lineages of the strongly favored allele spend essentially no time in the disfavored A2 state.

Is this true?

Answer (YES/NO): NO